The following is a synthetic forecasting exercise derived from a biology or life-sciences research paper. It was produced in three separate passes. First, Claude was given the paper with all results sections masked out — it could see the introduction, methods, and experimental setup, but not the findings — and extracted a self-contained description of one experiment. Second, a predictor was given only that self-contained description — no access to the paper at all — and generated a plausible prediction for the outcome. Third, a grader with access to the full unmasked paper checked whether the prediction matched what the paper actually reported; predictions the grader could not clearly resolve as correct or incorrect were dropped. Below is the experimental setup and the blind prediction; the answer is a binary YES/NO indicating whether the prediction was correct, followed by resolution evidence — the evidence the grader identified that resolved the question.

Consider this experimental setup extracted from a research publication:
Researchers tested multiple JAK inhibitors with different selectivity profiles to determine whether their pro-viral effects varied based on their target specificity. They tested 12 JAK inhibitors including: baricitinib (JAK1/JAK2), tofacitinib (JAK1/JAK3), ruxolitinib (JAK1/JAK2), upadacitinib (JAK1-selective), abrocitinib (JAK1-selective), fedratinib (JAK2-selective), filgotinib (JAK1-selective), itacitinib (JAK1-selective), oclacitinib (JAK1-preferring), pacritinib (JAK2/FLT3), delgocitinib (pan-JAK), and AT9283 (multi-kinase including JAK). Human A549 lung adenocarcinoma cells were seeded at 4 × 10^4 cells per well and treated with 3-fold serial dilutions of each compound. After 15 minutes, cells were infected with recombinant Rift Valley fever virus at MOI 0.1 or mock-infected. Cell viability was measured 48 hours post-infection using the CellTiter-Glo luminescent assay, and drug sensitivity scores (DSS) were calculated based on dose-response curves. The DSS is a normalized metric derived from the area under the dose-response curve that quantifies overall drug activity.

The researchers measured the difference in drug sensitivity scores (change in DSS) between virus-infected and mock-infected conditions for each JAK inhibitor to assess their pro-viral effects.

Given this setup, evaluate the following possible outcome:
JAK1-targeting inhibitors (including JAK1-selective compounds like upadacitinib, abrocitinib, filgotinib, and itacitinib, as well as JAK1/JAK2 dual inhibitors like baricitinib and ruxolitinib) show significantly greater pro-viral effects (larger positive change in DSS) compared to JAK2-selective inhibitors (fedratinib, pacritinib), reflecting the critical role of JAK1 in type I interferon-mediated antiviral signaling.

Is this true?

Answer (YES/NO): NO